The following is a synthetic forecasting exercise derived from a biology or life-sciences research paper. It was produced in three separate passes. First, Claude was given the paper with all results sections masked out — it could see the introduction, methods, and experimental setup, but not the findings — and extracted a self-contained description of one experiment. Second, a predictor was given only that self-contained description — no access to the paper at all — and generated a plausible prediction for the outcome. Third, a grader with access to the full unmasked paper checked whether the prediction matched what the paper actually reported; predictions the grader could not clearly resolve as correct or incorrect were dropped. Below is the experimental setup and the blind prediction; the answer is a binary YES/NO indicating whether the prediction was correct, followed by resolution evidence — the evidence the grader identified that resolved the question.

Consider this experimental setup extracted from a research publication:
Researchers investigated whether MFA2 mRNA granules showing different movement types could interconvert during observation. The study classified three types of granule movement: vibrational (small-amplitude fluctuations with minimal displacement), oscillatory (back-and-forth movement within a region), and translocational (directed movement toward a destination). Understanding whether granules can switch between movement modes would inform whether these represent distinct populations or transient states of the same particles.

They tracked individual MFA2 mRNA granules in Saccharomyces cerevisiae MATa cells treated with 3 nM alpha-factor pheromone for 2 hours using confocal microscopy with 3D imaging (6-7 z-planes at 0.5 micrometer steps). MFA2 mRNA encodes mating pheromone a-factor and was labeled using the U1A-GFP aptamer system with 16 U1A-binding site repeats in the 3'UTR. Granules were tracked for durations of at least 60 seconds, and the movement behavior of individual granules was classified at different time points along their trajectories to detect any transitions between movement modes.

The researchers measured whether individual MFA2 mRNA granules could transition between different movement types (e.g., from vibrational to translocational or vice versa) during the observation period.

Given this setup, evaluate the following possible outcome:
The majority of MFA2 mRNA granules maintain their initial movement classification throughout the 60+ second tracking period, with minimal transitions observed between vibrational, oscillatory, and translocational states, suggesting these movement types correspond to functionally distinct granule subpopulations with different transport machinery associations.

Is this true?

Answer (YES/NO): NO